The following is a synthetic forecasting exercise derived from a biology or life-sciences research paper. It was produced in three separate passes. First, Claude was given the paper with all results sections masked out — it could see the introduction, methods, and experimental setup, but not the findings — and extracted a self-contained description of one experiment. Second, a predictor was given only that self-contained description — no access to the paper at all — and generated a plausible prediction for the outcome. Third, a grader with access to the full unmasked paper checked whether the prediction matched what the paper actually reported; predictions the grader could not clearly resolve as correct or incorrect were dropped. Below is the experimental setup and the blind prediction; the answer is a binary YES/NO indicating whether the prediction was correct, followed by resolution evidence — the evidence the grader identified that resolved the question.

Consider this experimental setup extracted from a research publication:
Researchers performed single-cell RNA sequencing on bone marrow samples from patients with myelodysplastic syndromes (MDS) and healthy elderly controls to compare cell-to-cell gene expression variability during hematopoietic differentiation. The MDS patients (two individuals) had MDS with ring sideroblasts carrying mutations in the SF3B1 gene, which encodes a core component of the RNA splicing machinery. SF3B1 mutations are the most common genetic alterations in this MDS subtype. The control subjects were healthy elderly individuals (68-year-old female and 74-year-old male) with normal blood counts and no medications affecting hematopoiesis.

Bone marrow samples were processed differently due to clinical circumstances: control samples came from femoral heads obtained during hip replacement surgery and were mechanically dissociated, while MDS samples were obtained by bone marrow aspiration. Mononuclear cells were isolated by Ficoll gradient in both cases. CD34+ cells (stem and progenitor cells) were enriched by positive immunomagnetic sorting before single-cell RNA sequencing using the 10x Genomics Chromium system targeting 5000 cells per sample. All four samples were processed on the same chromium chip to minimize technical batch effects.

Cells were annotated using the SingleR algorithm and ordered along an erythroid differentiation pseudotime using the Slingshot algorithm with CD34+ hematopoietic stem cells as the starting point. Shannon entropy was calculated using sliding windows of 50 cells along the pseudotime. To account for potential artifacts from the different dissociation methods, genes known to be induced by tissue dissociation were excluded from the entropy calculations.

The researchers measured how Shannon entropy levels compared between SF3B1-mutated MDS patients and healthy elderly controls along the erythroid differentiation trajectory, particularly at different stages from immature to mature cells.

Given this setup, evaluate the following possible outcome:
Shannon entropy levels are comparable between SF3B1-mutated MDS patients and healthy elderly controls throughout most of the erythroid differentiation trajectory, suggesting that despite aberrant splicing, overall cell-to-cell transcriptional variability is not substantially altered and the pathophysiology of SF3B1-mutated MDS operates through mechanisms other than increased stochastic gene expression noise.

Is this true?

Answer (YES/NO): NO